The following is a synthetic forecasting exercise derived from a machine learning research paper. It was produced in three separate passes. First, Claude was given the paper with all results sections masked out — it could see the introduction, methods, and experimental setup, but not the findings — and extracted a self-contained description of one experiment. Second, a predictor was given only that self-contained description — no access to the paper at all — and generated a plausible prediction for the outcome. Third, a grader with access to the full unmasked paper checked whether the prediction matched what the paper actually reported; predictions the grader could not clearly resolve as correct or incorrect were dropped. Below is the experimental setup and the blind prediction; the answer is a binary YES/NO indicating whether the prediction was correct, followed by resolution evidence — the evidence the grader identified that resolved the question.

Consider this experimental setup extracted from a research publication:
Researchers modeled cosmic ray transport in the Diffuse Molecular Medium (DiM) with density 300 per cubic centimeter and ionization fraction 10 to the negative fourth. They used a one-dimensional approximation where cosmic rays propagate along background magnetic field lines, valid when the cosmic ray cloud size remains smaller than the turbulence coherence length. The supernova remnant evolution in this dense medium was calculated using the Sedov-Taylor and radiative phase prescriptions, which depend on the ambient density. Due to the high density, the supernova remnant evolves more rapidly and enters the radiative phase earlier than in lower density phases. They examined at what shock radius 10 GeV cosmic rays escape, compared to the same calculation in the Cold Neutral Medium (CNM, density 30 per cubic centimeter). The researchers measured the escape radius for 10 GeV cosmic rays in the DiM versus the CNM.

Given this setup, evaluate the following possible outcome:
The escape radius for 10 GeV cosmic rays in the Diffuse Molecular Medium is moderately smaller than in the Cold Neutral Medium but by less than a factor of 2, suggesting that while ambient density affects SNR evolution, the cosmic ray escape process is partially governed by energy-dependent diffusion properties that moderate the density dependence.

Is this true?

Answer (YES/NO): NO